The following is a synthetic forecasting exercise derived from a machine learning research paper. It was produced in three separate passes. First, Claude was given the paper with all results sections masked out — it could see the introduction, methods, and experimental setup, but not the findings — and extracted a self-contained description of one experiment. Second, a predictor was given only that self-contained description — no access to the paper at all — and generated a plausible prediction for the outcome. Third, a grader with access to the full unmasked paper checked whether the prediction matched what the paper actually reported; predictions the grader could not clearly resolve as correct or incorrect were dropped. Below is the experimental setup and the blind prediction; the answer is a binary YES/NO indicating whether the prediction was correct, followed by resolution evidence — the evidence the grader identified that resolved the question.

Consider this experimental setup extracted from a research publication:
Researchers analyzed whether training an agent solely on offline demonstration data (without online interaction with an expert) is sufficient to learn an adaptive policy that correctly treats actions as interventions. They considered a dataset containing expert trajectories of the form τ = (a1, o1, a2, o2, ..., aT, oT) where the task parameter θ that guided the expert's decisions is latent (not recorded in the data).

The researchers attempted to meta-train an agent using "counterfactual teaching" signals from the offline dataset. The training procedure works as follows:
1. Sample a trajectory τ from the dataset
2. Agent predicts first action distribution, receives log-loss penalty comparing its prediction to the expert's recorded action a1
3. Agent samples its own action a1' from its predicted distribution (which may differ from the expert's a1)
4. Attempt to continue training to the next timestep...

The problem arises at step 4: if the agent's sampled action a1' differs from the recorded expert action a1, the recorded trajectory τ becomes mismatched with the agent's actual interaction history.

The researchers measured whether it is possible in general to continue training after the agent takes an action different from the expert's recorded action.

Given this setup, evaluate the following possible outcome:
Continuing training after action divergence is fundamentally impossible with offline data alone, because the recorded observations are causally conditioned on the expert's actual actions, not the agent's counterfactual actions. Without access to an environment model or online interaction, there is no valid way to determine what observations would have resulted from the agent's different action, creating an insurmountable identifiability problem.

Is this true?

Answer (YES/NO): YES